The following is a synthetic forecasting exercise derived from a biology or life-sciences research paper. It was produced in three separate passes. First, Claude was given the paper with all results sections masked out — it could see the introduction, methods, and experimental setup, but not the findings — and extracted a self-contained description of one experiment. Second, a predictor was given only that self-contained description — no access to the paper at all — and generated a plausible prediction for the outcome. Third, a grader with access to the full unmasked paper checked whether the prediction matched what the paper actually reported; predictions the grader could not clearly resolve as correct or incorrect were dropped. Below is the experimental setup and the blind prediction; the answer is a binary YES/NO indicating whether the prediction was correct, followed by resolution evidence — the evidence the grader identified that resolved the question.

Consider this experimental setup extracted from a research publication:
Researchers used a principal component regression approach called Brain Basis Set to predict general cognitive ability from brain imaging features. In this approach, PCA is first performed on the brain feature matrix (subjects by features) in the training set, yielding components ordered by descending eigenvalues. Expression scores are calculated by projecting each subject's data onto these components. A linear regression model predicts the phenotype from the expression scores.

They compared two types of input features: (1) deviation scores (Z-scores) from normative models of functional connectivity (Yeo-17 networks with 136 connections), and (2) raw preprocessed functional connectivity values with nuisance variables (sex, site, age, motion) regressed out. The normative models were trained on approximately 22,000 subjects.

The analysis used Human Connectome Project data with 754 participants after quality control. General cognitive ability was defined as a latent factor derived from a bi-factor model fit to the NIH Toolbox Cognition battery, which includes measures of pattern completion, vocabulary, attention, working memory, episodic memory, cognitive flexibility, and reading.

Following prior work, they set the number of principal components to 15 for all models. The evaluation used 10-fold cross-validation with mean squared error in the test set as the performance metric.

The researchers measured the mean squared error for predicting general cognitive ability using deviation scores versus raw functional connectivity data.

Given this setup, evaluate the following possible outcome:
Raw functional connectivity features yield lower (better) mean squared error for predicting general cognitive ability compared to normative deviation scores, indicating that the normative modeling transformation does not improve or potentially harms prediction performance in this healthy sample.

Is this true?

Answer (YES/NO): NO